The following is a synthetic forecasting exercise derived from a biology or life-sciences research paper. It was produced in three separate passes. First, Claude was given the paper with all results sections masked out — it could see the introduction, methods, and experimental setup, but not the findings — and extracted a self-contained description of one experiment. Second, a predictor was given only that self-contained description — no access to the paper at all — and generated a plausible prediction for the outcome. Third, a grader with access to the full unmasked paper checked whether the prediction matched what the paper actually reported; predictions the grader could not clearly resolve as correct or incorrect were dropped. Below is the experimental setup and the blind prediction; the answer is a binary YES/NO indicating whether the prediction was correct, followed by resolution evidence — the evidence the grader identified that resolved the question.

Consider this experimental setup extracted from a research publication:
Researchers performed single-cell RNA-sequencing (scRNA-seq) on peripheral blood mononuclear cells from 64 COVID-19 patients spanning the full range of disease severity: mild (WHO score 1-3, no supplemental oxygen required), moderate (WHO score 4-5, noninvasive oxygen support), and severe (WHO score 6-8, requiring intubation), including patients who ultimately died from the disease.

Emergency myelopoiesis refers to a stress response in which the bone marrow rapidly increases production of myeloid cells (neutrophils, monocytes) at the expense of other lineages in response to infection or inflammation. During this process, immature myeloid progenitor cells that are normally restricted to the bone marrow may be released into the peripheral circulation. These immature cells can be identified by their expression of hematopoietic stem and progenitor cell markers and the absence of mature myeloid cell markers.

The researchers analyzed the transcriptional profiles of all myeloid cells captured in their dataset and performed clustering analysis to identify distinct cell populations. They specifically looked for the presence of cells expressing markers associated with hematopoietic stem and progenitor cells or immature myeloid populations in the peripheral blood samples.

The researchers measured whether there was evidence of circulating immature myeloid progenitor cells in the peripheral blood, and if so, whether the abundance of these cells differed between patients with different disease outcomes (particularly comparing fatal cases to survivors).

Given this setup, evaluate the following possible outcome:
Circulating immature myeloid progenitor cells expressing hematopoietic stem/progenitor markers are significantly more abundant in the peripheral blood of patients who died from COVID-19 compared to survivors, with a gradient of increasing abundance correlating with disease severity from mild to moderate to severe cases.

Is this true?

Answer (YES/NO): NO